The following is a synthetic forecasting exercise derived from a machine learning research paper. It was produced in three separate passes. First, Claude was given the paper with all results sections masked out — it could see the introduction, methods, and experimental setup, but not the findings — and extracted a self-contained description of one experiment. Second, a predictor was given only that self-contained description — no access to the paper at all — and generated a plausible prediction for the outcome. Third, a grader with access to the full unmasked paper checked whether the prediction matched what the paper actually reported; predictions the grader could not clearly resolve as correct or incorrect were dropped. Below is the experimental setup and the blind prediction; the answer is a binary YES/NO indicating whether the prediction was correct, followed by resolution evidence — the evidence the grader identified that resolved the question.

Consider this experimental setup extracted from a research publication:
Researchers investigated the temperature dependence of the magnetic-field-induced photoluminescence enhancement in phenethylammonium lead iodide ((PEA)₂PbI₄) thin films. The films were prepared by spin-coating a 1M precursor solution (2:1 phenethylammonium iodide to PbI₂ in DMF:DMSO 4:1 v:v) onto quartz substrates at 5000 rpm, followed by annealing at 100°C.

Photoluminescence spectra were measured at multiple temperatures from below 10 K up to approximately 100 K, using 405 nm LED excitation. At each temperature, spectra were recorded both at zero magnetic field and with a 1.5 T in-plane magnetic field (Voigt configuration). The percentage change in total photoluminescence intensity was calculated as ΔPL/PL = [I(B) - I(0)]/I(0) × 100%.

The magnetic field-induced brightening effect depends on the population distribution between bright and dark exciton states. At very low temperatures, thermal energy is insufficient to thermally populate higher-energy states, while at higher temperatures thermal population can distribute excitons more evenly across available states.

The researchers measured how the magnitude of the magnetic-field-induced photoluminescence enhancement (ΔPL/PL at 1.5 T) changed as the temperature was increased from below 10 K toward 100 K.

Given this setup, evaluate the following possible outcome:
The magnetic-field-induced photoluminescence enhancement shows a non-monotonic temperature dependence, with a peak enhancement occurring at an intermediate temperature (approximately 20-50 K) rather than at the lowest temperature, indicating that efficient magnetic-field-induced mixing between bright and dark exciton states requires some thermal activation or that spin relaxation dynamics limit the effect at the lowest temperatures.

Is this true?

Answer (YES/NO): NO